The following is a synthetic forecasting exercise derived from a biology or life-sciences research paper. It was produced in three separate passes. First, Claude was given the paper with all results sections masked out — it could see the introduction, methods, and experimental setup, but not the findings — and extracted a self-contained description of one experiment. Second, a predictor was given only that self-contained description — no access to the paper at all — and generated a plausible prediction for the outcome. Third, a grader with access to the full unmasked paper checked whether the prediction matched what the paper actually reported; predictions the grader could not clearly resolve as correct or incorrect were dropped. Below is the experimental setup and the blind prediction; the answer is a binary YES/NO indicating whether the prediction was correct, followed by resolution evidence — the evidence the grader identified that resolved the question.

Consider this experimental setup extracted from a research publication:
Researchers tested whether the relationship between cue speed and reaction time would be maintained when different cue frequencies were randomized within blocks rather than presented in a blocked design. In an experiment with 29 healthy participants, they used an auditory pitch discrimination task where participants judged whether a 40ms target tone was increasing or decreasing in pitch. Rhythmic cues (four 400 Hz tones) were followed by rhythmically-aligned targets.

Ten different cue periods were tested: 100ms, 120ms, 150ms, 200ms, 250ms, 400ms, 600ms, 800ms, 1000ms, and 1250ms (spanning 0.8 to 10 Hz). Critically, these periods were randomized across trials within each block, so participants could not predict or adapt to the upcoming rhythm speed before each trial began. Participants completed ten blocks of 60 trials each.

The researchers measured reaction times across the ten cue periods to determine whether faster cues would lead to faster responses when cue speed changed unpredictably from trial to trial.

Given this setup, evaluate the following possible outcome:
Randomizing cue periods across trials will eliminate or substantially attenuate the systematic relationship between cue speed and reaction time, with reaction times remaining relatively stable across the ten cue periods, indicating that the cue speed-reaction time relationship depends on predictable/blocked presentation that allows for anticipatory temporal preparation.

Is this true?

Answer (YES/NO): NO